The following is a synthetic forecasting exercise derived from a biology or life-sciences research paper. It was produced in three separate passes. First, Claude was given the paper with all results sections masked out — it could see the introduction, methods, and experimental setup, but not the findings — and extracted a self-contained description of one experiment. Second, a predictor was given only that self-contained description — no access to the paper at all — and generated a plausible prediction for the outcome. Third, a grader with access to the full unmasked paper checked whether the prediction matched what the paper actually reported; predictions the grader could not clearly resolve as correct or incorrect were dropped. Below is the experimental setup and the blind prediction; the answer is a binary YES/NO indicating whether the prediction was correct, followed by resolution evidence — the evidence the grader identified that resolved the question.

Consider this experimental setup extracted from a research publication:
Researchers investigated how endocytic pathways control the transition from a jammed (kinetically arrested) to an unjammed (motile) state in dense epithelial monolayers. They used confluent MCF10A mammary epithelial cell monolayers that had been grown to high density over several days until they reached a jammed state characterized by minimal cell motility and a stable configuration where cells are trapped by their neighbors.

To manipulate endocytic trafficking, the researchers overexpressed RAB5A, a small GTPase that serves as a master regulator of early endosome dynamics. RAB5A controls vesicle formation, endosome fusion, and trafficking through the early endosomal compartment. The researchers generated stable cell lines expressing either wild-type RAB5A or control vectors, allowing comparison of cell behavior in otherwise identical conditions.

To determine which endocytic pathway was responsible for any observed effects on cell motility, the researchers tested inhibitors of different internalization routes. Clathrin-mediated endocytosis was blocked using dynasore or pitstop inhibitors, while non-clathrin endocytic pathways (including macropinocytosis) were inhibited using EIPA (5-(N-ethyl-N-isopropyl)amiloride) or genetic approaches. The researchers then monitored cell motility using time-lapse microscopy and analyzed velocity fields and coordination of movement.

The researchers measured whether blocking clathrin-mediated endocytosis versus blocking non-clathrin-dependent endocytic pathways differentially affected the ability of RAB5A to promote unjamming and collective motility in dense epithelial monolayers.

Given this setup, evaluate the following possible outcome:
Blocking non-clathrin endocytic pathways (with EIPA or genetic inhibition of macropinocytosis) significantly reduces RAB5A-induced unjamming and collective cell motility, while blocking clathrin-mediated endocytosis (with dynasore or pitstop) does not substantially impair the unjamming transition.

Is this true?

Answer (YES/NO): NO